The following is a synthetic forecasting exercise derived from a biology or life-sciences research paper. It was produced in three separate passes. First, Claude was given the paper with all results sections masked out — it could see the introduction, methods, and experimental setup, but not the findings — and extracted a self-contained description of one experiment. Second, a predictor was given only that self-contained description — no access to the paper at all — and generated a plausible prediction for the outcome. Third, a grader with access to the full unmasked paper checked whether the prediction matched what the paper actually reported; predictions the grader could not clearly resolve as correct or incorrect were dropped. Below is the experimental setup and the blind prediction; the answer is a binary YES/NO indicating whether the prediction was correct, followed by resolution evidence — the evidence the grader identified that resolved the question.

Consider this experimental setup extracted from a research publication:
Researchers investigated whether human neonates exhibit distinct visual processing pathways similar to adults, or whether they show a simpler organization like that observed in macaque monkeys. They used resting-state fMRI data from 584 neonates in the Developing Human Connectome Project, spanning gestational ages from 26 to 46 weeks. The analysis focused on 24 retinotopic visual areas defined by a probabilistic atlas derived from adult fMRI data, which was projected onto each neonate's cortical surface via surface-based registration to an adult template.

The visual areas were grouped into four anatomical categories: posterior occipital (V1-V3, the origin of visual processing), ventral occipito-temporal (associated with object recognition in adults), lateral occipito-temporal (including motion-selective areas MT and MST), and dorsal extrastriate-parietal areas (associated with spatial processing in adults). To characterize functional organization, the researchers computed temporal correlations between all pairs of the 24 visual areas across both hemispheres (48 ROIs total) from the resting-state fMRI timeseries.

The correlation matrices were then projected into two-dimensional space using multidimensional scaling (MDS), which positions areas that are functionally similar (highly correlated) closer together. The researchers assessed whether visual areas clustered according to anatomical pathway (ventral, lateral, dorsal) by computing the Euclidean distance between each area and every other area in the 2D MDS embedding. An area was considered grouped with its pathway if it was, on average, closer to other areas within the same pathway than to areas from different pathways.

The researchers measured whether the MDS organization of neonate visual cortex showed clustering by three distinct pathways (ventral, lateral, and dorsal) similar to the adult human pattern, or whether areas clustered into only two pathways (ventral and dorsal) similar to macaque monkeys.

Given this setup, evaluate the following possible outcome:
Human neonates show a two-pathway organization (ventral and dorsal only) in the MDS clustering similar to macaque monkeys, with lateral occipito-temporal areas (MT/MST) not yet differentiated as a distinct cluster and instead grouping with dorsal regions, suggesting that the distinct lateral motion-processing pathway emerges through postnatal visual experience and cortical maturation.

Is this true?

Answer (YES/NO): NO